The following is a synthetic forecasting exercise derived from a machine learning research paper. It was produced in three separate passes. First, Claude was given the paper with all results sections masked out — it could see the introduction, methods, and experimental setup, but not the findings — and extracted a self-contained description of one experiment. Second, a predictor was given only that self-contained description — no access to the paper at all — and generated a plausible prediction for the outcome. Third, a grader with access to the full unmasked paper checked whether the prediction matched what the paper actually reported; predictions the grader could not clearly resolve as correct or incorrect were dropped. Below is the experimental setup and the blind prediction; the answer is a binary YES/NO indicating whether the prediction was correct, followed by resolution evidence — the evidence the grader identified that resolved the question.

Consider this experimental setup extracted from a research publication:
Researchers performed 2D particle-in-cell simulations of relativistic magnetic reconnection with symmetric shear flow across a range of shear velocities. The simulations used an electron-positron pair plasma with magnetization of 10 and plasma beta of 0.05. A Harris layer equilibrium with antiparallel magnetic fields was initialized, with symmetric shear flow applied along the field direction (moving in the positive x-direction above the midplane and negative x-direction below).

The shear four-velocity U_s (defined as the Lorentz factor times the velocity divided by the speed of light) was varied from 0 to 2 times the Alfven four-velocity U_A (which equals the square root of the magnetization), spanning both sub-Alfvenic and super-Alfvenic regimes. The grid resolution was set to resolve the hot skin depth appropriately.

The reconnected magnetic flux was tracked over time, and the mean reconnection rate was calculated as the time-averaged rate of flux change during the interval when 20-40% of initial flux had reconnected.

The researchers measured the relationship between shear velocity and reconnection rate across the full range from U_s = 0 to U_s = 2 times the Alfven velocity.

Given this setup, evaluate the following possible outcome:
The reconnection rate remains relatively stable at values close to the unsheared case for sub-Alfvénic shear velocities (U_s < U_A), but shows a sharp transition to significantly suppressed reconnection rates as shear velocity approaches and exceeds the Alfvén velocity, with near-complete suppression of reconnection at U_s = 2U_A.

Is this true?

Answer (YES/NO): NO